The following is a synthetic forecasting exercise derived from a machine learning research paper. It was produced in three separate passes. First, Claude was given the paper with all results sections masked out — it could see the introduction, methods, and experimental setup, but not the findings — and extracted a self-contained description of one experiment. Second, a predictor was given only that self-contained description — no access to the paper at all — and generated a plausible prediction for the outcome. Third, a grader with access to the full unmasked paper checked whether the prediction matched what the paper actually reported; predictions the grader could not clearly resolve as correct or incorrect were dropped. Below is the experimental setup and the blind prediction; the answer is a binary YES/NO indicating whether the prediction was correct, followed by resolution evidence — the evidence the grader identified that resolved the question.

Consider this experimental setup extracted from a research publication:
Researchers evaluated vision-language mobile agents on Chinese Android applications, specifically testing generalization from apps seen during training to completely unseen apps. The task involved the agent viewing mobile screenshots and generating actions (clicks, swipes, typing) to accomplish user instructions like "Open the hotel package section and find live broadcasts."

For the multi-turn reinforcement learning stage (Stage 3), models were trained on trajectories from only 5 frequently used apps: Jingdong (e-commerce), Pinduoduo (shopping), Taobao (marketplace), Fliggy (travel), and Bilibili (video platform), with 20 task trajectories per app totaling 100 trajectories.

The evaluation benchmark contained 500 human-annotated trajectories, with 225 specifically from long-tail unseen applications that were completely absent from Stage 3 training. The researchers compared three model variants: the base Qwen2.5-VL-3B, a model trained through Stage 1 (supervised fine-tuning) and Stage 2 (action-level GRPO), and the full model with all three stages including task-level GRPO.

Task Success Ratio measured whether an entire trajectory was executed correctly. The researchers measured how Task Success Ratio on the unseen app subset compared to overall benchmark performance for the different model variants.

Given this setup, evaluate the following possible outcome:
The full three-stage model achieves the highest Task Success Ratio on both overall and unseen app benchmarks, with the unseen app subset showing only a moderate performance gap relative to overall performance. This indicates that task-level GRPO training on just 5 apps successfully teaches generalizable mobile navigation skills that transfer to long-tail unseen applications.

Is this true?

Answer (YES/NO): NO